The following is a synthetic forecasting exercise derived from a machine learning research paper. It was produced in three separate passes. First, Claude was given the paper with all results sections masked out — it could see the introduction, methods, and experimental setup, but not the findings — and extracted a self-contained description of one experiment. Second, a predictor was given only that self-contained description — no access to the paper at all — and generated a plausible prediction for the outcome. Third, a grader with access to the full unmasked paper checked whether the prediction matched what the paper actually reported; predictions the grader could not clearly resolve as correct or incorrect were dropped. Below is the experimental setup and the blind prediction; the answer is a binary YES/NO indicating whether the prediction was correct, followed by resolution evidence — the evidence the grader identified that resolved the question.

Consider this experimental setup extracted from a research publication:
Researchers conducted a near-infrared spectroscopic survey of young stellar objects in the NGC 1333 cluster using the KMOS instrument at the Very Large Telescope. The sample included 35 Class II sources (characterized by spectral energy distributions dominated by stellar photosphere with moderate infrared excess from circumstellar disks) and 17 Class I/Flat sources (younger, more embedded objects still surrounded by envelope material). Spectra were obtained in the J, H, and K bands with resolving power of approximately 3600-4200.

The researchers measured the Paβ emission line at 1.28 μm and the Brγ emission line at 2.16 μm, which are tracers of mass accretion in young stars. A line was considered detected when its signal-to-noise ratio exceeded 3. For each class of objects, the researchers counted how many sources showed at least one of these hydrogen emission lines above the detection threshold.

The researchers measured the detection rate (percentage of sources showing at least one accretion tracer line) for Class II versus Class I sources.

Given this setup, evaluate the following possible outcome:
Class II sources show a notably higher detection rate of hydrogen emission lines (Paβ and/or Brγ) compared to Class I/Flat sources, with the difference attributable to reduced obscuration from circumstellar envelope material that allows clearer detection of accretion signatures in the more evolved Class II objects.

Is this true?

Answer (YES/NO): NO